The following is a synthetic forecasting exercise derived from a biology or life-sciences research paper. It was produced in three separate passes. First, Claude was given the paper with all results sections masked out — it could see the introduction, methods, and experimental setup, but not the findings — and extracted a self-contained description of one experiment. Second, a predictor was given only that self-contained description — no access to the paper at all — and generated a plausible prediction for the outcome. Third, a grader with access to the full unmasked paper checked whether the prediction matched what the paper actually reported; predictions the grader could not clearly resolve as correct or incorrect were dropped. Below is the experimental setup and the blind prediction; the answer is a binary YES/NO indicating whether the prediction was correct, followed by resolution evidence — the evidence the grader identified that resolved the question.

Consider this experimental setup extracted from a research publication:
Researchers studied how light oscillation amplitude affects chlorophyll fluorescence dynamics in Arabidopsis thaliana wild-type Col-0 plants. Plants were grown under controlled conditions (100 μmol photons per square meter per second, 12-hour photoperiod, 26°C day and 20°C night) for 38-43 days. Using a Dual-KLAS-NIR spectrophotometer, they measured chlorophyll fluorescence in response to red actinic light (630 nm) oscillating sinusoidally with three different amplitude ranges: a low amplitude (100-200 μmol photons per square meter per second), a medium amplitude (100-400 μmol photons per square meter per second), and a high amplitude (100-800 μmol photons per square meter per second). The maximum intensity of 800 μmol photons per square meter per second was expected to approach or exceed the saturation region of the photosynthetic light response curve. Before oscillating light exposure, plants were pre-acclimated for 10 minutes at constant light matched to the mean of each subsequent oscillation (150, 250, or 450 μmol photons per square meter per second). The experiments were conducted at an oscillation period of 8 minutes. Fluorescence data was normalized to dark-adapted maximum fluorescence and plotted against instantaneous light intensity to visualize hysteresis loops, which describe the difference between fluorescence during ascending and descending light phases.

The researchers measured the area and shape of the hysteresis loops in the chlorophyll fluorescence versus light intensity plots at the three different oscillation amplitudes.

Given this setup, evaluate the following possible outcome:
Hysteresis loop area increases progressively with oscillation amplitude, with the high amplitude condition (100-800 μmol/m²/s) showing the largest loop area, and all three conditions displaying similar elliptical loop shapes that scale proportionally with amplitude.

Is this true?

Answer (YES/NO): NO